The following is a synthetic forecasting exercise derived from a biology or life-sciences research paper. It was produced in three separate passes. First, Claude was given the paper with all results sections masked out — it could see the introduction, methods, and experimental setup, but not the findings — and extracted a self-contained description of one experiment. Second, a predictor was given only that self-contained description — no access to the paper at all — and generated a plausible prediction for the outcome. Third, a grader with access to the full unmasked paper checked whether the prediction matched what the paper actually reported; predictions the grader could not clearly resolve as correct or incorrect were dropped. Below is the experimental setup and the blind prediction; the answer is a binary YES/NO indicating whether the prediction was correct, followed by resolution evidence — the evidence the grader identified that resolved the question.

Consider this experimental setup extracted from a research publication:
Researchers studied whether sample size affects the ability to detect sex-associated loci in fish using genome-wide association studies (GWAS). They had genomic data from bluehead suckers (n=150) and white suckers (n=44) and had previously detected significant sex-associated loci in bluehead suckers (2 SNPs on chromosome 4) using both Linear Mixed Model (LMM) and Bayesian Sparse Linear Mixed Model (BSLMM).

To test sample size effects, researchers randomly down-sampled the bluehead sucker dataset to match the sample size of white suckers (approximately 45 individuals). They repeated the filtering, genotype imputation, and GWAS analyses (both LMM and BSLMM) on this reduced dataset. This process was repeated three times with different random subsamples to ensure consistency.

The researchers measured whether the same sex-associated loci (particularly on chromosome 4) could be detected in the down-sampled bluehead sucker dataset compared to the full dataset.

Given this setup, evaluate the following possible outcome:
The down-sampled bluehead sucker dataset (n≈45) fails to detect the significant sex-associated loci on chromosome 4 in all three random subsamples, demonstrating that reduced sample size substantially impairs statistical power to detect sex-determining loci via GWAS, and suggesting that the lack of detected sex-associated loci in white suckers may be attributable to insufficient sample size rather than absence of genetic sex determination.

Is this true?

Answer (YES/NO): YES